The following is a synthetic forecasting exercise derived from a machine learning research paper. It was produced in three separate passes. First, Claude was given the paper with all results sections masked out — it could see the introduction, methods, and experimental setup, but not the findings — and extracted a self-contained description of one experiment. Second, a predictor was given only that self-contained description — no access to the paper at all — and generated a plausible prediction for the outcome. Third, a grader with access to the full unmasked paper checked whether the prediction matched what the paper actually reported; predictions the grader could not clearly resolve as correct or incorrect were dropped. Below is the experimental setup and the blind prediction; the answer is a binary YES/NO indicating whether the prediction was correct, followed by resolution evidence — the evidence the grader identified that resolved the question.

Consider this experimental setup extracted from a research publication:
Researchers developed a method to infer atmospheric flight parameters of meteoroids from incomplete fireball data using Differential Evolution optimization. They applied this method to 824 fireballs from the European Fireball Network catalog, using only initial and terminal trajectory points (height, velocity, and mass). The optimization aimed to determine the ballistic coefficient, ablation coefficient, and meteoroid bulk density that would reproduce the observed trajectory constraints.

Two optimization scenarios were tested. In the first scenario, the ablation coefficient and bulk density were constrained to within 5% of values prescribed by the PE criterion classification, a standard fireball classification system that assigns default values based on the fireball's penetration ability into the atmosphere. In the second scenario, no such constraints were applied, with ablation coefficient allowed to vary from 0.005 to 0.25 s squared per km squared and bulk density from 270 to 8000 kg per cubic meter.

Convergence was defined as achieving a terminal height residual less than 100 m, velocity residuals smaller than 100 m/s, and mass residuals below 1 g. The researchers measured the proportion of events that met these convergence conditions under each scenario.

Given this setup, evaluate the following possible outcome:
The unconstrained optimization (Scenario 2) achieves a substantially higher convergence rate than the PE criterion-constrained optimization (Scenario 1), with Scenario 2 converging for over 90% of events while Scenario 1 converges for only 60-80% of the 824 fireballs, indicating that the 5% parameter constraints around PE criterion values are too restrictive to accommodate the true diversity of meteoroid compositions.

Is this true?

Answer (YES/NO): NO